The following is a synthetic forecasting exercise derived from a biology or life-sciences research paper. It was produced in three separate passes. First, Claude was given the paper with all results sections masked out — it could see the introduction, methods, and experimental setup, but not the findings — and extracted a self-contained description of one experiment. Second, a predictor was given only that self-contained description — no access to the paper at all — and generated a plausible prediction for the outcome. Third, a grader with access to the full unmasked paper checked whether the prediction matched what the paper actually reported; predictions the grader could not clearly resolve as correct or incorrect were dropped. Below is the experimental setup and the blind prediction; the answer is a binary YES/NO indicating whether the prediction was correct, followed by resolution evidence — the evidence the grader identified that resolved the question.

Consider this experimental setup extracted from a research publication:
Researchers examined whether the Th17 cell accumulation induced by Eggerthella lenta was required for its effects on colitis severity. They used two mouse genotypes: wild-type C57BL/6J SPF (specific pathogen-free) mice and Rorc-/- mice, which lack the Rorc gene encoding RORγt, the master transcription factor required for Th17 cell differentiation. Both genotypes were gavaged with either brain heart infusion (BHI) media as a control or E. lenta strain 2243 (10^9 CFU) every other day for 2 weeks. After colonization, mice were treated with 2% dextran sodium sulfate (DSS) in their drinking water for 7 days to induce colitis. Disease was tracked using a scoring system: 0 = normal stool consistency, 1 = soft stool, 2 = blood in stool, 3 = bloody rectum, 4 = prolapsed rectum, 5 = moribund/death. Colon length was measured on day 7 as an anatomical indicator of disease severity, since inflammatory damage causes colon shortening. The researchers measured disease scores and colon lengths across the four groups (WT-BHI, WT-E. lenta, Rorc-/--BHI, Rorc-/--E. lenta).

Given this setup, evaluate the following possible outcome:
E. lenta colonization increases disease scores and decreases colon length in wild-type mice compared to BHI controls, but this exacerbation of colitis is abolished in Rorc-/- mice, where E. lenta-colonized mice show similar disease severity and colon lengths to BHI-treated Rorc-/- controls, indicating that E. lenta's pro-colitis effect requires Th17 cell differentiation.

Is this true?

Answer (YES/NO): YES